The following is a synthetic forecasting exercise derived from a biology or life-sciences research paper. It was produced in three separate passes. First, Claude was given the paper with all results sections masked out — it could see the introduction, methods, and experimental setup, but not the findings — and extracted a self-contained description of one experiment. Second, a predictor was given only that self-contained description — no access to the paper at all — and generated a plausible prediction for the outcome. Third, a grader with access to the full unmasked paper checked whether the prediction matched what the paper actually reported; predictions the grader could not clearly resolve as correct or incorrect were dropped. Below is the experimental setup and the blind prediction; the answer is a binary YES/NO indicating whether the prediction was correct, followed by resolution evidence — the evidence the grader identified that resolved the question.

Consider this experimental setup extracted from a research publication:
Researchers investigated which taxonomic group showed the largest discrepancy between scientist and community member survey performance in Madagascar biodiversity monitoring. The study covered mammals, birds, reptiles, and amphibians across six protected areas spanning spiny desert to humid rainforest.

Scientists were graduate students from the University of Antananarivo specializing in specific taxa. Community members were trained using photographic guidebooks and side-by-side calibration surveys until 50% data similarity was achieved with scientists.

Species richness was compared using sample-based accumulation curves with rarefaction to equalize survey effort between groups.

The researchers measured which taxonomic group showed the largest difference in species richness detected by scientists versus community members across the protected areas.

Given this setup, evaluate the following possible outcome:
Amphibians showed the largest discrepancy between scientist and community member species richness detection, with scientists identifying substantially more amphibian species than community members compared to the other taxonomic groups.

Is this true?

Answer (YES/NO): NO